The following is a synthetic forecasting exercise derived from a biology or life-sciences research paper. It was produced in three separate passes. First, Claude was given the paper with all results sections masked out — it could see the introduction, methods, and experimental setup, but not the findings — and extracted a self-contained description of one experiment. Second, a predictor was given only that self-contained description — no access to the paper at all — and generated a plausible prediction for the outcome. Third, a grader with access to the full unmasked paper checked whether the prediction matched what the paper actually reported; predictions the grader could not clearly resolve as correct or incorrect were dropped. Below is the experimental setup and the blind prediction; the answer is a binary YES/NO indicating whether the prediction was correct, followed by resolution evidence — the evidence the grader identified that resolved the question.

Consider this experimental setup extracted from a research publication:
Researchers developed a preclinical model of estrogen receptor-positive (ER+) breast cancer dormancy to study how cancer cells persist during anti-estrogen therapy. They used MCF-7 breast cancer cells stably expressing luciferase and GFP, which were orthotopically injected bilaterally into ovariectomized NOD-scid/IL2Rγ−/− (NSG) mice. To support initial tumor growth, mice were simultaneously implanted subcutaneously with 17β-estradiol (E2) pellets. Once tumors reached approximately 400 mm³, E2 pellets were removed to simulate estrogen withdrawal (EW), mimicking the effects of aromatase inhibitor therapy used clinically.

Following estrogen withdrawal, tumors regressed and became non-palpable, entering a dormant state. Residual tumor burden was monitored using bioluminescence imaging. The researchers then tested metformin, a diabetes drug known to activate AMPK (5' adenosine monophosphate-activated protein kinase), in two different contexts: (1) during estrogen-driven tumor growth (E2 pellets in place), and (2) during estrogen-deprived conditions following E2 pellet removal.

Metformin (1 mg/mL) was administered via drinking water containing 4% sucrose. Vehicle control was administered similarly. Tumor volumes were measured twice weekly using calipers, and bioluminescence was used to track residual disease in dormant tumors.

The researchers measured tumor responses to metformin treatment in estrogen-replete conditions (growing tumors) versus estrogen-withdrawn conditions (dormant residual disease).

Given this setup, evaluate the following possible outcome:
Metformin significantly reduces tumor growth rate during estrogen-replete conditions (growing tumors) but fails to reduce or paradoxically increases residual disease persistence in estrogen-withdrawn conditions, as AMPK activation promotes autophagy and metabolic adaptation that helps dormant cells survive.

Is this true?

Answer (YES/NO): YES